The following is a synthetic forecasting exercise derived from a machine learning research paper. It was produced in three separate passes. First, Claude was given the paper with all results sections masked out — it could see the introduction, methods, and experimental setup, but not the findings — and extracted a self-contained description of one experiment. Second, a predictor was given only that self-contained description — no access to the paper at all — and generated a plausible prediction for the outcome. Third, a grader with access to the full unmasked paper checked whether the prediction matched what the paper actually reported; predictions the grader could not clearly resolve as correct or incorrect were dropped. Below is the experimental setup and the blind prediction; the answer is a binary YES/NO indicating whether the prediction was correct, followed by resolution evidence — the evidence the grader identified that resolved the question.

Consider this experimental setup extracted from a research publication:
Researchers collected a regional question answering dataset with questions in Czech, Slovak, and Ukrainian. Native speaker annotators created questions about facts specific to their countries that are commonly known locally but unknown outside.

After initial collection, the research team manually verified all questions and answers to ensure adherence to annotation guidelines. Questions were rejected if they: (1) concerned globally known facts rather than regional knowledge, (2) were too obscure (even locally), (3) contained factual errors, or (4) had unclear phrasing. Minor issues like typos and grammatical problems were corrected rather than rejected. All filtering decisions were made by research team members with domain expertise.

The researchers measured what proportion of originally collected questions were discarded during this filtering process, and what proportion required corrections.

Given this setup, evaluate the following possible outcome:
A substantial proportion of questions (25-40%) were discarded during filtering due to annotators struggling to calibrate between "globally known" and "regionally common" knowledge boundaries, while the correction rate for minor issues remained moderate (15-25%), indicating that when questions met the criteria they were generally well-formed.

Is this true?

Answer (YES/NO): NO